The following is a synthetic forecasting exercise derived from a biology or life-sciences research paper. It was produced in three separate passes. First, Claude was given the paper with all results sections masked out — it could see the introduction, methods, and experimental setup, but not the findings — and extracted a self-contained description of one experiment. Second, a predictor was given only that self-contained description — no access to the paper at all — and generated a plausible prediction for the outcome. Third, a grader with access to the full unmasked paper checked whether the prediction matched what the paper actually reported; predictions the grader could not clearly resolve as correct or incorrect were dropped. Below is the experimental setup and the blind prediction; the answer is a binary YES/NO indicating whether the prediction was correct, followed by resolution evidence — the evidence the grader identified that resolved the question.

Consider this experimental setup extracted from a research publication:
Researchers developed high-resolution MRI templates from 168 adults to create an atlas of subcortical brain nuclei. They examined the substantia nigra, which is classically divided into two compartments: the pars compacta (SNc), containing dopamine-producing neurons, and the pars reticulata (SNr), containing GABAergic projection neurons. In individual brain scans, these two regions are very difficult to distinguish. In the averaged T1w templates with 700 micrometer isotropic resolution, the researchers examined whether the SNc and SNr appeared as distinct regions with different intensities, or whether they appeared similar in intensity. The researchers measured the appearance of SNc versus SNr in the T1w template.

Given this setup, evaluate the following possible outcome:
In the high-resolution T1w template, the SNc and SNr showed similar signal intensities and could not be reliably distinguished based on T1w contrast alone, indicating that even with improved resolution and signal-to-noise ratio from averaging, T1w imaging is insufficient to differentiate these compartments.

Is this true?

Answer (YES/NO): NO